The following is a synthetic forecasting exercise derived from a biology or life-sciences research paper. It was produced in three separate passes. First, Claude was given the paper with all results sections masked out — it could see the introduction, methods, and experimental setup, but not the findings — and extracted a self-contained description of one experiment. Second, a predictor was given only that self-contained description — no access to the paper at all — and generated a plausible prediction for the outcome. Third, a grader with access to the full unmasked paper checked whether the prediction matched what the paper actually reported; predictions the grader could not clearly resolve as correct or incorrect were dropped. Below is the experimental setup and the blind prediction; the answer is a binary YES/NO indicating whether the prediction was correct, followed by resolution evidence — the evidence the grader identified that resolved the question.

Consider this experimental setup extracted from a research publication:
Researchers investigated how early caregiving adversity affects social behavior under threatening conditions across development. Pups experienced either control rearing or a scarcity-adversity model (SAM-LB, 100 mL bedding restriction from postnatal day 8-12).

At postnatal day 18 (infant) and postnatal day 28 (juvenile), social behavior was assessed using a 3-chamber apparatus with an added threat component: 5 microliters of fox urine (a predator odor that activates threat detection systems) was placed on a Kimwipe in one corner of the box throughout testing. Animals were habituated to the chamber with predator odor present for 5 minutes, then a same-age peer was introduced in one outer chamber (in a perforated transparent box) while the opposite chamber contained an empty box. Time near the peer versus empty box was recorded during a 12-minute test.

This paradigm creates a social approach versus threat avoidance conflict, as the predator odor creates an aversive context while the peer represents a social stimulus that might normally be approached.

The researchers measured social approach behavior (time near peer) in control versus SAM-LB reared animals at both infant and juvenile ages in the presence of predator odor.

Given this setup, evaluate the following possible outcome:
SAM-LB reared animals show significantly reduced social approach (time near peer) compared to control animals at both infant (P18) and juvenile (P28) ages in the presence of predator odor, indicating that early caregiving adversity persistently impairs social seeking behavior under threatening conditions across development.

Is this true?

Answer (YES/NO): NO